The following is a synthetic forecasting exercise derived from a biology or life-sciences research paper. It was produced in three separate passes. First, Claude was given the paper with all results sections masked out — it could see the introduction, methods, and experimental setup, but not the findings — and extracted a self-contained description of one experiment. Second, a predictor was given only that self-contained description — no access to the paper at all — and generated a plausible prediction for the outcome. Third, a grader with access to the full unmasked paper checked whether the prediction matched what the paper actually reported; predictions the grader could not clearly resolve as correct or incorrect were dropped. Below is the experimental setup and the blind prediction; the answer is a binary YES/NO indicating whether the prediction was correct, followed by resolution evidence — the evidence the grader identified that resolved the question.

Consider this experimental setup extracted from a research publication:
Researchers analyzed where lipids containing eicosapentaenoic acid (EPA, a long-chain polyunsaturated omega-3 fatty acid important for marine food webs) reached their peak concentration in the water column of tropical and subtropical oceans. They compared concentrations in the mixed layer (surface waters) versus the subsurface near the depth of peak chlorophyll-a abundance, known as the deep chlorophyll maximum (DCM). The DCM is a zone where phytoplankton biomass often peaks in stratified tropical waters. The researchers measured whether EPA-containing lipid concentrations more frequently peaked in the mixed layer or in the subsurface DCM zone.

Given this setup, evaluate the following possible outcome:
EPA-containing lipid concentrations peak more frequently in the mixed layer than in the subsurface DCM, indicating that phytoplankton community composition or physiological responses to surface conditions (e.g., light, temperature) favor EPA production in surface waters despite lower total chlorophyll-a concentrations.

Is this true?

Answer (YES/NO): NO